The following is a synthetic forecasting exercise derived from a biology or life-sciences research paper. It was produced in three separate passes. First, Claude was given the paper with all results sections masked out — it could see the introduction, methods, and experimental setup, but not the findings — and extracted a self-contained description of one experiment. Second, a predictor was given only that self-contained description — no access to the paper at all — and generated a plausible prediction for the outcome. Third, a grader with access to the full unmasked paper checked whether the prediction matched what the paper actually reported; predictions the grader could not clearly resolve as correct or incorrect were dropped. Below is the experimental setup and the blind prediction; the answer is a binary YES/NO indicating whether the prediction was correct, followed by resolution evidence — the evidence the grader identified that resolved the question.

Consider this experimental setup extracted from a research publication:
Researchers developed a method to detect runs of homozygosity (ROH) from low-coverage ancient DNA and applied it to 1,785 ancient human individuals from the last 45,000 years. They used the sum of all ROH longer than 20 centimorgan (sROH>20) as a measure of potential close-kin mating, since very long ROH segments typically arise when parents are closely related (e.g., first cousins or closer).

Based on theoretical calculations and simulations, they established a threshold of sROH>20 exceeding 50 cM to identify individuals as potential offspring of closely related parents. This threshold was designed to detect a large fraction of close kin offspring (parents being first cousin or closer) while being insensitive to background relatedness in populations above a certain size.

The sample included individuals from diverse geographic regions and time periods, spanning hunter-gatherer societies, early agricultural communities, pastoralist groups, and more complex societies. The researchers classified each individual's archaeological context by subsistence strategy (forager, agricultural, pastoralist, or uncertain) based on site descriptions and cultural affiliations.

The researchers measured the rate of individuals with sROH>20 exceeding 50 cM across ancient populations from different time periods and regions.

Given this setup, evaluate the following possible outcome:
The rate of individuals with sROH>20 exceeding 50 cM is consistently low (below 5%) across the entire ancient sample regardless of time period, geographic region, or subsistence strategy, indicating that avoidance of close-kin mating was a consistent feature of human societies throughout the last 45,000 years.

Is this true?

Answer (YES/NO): YES